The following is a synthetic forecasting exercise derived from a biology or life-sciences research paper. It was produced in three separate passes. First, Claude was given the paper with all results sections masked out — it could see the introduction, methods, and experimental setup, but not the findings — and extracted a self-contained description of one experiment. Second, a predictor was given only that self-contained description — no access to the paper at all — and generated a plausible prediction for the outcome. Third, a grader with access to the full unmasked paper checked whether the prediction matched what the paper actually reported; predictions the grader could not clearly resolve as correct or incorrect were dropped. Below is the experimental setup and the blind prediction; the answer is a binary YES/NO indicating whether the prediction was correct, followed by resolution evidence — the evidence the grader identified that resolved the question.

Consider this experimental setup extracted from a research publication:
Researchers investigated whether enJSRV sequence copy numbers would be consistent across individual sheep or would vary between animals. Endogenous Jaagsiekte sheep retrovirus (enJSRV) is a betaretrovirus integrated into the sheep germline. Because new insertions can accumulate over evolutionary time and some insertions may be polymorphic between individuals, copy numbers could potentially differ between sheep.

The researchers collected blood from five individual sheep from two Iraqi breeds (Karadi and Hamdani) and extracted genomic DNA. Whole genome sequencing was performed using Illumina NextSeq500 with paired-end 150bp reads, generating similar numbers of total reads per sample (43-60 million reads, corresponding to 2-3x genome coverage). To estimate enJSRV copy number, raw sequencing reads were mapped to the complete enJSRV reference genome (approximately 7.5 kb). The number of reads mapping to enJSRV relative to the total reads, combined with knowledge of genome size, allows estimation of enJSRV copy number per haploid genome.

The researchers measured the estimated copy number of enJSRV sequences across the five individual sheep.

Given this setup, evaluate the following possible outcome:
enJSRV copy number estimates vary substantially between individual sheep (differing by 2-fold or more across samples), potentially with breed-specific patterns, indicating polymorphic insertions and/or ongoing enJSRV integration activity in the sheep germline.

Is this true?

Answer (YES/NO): NO